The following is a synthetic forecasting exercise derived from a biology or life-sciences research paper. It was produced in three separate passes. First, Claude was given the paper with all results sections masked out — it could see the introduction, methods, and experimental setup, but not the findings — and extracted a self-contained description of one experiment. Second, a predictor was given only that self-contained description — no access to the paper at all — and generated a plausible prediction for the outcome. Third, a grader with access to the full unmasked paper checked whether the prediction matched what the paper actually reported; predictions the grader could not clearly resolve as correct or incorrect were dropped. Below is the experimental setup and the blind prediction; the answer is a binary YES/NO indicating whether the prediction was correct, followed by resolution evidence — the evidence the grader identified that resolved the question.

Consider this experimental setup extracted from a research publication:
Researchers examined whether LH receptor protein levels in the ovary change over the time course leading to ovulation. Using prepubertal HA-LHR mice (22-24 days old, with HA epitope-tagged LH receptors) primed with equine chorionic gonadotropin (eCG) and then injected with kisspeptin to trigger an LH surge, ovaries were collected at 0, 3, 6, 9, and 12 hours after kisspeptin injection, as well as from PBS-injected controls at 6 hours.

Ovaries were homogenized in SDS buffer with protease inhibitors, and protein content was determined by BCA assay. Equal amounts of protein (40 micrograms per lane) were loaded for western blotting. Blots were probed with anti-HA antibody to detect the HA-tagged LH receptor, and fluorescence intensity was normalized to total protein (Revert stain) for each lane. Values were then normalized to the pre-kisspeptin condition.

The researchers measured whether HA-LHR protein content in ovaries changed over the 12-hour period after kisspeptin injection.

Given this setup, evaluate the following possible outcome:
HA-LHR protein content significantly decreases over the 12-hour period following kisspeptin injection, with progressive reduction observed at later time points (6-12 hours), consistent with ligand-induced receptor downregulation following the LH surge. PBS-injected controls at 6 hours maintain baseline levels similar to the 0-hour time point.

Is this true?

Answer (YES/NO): NO